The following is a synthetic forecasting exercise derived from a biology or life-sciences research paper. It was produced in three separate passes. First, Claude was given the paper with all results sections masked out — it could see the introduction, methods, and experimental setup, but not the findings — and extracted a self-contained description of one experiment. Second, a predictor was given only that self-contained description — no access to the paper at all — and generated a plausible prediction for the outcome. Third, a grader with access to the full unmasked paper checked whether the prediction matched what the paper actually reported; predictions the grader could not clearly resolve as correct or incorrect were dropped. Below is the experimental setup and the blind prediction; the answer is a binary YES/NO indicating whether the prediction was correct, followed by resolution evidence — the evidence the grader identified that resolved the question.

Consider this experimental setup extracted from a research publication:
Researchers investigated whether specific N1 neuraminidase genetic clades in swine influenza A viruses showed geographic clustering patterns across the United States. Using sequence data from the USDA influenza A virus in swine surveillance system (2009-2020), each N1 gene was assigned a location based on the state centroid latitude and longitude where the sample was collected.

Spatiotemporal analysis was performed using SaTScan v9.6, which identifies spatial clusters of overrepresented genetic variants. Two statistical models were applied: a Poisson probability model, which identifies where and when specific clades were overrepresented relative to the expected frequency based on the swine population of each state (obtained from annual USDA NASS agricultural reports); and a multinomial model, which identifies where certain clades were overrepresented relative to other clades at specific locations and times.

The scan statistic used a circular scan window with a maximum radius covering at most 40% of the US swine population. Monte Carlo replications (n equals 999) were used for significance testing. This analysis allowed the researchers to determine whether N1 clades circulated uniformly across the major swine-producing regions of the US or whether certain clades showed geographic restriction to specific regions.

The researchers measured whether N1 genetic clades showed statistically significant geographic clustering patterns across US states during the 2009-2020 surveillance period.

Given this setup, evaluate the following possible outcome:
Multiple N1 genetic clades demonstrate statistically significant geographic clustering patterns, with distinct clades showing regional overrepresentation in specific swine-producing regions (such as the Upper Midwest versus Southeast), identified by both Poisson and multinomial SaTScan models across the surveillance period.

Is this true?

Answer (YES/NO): YES